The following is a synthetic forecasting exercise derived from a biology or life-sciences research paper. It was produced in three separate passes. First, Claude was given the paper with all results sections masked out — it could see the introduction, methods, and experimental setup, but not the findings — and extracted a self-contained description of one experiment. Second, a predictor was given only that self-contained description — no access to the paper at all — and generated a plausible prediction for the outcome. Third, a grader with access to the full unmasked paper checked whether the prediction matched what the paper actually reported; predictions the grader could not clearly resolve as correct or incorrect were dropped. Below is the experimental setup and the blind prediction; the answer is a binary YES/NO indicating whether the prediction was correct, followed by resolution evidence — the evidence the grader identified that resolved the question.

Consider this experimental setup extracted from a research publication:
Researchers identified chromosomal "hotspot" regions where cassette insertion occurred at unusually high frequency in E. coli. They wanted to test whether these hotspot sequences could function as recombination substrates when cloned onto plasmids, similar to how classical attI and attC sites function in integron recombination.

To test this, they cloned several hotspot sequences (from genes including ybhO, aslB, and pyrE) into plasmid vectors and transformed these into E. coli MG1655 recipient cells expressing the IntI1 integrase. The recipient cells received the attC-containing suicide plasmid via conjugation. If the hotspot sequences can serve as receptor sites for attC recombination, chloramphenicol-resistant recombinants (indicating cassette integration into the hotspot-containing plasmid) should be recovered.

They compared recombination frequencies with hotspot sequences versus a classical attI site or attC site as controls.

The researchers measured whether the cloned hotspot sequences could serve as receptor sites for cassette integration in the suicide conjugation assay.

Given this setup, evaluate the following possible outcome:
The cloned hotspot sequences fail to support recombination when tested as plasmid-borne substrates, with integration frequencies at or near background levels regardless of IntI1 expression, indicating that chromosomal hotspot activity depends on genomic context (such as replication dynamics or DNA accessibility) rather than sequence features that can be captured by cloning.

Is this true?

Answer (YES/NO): NO